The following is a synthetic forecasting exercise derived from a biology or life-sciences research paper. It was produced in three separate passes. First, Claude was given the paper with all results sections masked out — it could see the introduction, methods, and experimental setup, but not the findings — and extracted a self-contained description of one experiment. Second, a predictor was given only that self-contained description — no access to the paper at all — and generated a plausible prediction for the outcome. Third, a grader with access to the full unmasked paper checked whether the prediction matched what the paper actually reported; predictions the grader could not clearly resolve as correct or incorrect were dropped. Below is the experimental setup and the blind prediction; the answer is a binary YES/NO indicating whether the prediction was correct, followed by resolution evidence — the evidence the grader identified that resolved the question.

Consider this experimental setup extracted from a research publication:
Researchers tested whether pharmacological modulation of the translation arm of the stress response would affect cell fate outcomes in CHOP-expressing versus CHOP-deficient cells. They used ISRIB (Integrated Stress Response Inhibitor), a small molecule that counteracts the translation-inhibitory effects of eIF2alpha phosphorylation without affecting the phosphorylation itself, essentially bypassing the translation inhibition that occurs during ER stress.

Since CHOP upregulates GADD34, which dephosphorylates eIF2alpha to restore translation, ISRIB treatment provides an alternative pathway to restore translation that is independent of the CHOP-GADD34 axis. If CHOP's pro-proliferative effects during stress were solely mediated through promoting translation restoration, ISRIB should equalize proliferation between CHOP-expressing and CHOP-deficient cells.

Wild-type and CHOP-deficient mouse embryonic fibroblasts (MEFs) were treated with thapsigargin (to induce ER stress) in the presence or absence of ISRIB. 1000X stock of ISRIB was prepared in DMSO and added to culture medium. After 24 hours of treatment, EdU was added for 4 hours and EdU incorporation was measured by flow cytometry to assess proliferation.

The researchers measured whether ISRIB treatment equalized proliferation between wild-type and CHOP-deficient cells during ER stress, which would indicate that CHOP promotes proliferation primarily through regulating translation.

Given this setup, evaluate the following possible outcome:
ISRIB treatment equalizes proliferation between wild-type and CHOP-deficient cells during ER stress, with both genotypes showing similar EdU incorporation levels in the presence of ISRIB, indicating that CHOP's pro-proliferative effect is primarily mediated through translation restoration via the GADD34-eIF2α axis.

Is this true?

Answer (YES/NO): YES